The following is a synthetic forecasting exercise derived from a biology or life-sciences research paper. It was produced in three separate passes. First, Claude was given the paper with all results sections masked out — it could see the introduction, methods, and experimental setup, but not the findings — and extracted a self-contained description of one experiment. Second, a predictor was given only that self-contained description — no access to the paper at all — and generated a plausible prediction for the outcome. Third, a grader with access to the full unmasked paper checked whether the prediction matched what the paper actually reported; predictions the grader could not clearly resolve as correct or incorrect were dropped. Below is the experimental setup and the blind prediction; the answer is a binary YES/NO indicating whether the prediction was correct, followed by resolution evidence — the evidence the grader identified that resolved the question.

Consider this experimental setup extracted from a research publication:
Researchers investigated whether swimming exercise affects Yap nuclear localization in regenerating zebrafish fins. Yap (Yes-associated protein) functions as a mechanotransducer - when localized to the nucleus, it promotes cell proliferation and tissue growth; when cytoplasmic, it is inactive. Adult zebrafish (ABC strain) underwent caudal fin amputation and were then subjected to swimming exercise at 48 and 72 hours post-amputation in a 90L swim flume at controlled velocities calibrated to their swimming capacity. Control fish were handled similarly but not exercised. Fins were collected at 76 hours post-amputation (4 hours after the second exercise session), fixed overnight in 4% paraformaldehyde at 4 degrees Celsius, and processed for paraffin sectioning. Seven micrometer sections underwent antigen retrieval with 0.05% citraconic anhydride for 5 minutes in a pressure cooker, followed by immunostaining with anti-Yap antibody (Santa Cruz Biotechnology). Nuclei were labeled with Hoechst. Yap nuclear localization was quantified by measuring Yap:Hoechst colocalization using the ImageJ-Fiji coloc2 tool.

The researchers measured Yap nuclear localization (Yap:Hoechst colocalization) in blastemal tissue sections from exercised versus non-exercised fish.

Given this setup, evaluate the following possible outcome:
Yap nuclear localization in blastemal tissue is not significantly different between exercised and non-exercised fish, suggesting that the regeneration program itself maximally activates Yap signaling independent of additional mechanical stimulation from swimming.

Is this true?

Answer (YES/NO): NO